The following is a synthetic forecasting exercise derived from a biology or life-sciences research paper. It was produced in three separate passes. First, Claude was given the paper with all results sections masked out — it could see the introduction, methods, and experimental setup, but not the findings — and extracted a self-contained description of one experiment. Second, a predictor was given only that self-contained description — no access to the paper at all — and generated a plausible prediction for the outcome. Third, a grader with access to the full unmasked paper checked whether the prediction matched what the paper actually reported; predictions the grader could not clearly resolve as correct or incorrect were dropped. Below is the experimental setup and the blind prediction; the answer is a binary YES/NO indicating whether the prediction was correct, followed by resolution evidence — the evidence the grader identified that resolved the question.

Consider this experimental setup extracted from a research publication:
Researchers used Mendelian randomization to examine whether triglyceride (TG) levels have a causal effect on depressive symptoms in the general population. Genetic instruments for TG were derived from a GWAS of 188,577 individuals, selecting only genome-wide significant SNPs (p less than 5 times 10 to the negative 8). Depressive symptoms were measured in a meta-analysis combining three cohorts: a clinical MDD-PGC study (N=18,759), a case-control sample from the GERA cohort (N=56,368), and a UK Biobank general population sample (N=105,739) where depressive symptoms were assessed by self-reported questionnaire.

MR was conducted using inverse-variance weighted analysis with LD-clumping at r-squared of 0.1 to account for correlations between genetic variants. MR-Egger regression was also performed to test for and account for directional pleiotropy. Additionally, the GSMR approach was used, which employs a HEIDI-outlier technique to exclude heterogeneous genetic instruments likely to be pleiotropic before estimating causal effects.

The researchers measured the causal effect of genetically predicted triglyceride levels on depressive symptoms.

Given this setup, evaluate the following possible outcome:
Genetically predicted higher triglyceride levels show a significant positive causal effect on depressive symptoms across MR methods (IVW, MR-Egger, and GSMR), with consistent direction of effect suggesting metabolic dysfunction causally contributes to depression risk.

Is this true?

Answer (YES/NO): YES